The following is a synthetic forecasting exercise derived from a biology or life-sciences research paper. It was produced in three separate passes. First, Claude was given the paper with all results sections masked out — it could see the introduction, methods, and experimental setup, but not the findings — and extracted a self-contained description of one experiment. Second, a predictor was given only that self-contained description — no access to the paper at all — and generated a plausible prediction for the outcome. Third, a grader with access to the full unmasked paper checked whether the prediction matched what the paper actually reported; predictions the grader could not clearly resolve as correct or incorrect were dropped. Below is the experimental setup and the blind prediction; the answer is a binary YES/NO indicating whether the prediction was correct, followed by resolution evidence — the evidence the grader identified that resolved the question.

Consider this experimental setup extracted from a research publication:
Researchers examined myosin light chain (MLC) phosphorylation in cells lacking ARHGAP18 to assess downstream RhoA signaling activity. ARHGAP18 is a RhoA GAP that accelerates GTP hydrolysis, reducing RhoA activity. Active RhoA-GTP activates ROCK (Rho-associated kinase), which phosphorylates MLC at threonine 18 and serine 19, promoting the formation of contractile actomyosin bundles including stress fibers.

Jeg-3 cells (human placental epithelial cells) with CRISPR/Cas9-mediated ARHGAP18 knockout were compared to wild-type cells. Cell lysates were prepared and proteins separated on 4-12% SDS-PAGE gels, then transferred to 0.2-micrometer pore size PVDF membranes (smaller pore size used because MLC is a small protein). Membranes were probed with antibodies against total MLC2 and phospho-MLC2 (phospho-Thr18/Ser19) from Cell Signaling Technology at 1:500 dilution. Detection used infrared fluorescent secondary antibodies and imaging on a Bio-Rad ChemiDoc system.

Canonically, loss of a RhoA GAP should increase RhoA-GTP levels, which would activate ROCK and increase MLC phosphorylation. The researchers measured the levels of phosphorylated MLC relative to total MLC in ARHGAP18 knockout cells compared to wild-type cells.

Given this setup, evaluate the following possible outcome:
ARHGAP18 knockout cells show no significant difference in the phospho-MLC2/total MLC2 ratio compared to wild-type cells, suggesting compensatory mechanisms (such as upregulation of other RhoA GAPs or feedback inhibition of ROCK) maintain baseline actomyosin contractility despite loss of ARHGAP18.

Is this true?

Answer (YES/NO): NO